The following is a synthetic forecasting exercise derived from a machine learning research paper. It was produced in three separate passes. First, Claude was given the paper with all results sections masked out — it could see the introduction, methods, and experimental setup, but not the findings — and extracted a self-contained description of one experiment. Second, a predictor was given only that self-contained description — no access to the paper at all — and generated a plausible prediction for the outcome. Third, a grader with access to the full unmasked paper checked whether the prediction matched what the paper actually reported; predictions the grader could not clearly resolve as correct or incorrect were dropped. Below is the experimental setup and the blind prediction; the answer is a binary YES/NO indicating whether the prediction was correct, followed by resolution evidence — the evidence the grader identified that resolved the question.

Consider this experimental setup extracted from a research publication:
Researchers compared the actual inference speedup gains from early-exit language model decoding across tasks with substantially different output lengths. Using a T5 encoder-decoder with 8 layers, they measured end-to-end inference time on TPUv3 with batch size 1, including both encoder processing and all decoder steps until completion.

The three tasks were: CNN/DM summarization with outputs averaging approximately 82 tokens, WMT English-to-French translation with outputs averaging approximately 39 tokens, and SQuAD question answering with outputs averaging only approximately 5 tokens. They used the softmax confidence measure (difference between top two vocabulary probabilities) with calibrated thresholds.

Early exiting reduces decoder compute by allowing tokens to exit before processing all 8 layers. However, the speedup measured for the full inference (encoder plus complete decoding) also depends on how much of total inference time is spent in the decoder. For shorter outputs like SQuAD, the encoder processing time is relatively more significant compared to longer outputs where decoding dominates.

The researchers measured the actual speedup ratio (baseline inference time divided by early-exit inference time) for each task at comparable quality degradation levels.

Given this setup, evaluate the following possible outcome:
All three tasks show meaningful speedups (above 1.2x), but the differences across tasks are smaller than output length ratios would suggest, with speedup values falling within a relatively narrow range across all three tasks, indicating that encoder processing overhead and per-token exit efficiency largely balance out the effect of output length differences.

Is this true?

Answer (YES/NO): YES